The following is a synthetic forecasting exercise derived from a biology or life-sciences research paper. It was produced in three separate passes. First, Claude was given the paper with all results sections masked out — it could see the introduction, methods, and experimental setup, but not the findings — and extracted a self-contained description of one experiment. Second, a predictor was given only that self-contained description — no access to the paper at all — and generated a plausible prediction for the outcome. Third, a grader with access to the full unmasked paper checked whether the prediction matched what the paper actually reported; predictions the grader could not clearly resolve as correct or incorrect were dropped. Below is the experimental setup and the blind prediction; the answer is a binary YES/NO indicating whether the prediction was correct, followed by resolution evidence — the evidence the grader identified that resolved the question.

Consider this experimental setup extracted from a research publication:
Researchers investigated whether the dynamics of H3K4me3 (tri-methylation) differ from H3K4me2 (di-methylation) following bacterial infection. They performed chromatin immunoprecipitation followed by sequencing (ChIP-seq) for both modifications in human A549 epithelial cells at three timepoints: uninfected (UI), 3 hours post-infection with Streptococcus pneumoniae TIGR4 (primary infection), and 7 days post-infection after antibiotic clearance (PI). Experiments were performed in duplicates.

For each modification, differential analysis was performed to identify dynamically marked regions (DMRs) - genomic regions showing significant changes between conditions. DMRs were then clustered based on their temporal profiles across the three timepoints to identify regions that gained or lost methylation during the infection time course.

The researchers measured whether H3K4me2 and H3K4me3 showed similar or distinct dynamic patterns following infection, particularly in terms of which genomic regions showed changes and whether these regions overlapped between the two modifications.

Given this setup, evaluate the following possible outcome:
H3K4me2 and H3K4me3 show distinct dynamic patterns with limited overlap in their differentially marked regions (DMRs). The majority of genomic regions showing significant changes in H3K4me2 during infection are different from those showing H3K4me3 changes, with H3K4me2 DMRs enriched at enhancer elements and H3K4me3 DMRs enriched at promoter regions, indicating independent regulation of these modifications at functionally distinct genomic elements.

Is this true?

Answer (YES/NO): YES